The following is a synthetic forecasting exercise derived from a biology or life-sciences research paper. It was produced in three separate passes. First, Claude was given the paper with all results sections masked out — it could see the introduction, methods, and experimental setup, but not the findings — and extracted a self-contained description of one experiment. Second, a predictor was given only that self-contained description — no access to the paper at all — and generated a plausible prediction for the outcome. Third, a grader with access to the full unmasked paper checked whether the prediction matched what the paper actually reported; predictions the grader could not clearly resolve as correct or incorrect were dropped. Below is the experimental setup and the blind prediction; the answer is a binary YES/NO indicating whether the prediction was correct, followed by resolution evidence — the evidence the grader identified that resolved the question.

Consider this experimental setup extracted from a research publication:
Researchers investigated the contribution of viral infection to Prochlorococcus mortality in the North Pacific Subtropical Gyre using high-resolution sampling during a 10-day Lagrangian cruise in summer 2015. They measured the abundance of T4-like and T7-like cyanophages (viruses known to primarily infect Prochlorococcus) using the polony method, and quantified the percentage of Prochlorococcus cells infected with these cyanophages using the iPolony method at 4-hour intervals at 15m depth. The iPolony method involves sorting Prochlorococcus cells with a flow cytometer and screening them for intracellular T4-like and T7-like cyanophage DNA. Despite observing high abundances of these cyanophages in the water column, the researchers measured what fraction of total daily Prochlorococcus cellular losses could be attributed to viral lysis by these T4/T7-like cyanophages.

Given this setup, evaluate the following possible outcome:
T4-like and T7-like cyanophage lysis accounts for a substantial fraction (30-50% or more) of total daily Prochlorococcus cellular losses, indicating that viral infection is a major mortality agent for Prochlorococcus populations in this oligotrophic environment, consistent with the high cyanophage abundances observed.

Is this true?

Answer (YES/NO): NO